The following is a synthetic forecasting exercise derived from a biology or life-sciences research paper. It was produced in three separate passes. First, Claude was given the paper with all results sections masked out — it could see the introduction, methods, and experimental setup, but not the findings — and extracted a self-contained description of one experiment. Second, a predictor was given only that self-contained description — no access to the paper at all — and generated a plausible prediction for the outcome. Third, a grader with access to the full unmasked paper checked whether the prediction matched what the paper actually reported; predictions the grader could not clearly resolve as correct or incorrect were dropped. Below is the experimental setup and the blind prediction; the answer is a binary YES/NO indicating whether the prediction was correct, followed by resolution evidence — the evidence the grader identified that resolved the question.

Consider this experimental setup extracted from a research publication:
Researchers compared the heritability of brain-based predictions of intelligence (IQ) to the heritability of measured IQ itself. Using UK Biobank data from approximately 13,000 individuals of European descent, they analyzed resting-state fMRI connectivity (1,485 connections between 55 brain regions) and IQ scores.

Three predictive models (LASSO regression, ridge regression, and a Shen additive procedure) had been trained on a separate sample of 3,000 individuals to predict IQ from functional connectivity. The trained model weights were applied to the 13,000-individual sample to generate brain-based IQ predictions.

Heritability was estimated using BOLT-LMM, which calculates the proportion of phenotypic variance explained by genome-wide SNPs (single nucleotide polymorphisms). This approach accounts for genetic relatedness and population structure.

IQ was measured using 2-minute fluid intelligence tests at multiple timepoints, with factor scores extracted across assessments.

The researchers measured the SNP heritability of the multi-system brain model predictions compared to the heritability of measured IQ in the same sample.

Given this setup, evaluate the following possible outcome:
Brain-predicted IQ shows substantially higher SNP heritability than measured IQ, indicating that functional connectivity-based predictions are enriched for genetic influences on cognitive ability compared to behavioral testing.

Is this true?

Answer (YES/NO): NO